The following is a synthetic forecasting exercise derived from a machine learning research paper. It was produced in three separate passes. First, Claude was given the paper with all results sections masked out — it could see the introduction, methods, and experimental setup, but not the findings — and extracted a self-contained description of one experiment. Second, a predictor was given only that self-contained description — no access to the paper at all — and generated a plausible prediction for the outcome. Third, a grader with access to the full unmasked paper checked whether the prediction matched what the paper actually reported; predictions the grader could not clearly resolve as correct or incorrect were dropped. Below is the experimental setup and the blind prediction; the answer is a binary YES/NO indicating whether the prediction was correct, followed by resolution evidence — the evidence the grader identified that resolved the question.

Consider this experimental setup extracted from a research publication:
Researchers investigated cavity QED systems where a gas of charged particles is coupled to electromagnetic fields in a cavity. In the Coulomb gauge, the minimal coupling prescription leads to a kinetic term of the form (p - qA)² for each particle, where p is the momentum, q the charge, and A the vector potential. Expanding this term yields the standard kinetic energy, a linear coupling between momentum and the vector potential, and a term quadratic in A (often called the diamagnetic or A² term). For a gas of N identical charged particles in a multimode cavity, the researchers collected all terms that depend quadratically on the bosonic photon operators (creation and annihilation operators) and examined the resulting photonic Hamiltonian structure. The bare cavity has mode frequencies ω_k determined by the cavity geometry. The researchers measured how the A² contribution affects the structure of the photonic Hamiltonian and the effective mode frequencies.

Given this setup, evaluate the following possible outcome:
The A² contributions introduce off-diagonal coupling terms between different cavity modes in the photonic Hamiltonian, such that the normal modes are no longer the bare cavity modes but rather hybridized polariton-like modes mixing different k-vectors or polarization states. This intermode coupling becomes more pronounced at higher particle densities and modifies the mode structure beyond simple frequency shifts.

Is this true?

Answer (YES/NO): NO